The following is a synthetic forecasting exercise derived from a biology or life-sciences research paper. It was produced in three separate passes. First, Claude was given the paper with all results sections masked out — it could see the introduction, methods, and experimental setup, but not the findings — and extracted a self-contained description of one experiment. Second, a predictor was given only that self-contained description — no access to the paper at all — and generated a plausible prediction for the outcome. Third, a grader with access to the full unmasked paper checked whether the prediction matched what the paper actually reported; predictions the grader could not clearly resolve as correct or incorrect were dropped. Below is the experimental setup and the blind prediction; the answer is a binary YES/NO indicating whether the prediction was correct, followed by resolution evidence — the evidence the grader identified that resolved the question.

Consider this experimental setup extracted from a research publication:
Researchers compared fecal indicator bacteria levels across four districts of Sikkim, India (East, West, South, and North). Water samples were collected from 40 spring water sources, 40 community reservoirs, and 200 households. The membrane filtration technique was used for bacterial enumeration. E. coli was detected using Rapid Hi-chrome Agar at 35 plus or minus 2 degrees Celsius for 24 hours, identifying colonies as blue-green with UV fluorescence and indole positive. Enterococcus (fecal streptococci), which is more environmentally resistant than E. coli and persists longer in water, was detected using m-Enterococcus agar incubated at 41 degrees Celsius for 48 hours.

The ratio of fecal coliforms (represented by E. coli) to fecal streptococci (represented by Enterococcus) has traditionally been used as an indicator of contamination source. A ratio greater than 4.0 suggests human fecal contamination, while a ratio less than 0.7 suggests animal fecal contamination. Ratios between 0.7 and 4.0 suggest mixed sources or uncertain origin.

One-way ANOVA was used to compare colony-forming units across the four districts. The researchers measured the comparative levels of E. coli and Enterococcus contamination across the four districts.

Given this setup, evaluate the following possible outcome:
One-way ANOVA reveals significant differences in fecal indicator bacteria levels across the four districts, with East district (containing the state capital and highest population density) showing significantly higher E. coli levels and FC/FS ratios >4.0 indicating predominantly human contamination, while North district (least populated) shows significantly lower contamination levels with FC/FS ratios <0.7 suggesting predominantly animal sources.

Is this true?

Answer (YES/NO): NO